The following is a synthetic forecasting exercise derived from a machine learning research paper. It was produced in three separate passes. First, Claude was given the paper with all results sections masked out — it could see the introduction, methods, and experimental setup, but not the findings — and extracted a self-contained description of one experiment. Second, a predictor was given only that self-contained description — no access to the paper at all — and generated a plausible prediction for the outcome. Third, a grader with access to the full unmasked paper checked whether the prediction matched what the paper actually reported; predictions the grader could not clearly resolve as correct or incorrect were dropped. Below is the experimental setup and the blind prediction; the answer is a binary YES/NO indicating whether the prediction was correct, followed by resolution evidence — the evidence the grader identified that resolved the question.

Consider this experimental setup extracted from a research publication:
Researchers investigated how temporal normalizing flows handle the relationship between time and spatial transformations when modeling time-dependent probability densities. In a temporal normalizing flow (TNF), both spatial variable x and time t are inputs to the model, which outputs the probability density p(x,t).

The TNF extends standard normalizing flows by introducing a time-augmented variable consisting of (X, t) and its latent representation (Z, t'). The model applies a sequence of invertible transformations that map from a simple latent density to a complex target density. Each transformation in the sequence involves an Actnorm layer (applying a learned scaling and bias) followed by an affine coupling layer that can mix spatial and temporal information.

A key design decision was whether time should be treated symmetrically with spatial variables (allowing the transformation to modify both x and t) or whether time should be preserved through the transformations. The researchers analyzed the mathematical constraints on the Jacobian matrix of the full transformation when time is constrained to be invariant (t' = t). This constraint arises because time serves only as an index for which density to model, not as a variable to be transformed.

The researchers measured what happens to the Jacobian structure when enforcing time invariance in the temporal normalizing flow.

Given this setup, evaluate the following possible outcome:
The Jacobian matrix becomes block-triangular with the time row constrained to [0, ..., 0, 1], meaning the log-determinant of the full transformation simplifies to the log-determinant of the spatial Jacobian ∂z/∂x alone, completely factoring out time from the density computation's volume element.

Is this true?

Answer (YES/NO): YES